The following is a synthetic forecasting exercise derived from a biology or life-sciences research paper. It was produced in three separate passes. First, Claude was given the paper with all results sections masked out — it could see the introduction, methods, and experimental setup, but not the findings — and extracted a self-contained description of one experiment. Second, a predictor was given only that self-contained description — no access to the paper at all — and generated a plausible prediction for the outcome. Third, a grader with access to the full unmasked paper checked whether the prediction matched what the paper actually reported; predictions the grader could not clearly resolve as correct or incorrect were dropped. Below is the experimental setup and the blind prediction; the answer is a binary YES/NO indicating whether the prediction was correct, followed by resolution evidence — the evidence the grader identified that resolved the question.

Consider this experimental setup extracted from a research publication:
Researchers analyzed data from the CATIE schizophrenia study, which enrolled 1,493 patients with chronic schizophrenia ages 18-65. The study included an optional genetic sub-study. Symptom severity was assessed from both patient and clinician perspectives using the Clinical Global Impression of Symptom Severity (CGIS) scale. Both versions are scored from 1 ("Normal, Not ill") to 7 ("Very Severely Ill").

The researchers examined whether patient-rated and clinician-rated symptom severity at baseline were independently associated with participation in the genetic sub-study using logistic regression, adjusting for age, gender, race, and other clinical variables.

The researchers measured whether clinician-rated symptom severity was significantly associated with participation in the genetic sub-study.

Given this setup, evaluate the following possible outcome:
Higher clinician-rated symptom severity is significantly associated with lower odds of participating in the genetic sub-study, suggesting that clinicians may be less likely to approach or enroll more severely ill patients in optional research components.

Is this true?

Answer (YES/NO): NO